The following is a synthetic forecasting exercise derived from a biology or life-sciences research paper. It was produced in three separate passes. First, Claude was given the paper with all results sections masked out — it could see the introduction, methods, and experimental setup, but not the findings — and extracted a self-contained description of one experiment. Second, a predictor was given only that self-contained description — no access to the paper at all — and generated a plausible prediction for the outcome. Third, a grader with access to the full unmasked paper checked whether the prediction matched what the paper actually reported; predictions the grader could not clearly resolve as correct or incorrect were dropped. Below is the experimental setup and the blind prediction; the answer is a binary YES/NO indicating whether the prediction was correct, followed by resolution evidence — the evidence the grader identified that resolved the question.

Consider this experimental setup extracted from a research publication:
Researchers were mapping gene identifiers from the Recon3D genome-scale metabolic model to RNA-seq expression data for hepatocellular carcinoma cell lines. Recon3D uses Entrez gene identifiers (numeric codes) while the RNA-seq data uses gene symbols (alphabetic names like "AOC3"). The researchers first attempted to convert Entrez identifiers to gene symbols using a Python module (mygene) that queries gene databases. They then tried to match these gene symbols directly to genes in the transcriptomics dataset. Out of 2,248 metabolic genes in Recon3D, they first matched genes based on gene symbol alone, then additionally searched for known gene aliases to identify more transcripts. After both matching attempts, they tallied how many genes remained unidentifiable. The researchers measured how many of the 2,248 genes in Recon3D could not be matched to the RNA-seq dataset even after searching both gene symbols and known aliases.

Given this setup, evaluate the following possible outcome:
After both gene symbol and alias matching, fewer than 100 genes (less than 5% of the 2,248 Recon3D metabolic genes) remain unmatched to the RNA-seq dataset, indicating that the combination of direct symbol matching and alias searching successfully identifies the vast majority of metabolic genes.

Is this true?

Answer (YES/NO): YES